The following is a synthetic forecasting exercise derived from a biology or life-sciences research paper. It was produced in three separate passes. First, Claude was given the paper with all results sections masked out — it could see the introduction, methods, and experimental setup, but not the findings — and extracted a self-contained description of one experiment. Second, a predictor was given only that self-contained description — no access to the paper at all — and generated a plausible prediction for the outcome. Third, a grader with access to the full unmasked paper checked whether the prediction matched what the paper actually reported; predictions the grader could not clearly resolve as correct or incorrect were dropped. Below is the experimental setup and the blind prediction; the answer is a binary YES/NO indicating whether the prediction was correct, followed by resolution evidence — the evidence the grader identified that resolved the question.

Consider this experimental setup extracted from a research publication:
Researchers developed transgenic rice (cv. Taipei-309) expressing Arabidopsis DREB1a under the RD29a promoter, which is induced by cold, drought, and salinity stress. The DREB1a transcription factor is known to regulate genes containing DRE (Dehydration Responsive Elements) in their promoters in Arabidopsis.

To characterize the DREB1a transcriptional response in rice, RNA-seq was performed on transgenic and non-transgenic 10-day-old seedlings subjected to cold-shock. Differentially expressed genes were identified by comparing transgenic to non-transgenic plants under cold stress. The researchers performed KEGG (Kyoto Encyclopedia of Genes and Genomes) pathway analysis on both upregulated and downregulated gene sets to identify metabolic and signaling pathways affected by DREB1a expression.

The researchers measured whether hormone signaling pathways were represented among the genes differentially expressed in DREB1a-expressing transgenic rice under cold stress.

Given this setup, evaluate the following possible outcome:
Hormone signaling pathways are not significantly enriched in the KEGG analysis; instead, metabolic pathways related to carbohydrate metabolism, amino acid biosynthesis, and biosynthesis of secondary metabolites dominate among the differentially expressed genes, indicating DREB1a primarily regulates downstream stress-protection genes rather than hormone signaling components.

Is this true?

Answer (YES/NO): NO